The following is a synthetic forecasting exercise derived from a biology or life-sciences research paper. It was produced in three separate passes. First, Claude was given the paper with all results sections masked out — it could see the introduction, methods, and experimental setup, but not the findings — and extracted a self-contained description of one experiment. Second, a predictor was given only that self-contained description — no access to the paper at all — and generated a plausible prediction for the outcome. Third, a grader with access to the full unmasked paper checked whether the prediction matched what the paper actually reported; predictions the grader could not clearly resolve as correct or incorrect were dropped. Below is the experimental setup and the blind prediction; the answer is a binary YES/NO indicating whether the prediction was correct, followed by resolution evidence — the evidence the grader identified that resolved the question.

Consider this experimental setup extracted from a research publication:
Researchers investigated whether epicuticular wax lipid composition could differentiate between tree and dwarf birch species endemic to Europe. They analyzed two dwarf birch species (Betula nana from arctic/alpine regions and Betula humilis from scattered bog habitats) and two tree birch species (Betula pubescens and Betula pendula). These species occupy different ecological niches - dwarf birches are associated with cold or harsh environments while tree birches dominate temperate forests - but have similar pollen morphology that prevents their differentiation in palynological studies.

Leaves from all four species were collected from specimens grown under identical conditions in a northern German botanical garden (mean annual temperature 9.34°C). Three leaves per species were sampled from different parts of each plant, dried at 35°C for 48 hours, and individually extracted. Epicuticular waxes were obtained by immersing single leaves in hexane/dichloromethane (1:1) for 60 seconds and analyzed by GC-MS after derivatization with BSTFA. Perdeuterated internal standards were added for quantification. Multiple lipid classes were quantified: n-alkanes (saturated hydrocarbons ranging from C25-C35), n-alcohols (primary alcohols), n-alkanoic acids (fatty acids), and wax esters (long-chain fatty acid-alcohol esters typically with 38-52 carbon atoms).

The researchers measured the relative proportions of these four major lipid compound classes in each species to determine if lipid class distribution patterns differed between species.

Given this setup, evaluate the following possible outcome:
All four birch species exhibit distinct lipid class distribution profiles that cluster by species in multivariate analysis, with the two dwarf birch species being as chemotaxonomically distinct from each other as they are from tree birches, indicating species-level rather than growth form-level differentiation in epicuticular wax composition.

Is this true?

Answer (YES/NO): NO